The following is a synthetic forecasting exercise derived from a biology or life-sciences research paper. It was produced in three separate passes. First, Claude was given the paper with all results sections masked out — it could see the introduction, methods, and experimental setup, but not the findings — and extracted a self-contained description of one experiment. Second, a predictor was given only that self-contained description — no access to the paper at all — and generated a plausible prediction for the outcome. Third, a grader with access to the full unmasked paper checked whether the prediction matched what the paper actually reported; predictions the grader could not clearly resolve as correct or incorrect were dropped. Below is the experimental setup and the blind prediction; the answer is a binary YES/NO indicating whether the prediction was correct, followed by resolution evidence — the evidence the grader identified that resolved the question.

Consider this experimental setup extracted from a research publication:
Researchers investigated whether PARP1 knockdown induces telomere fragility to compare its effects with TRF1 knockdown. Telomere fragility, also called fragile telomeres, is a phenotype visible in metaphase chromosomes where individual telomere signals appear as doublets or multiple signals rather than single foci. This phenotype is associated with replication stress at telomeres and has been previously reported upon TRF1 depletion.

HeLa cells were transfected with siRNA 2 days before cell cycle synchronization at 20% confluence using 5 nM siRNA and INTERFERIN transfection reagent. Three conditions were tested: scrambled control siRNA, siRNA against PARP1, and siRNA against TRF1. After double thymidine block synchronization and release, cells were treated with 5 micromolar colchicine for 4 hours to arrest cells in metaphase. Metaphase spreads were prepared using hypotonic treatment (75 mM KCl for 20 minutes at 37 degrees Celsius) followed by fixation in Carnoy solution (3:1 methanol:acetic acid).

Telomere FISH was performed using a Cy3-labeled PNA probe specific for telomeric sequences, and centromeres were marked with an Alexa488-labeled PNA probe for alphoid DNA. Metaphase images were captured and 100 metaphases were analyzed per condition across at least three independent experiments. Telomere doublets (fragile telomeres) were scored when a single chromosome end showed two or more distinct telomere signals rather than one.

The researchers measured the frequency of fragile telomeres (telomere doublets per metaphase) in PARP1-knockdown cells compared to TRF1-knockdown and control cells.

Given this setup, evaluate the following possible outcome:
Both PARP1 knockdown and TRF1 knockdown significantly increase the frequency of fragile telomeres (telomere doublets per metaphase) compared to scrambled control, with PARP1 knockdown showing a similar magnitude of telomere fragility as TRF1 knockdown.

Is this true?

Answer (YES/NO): YES